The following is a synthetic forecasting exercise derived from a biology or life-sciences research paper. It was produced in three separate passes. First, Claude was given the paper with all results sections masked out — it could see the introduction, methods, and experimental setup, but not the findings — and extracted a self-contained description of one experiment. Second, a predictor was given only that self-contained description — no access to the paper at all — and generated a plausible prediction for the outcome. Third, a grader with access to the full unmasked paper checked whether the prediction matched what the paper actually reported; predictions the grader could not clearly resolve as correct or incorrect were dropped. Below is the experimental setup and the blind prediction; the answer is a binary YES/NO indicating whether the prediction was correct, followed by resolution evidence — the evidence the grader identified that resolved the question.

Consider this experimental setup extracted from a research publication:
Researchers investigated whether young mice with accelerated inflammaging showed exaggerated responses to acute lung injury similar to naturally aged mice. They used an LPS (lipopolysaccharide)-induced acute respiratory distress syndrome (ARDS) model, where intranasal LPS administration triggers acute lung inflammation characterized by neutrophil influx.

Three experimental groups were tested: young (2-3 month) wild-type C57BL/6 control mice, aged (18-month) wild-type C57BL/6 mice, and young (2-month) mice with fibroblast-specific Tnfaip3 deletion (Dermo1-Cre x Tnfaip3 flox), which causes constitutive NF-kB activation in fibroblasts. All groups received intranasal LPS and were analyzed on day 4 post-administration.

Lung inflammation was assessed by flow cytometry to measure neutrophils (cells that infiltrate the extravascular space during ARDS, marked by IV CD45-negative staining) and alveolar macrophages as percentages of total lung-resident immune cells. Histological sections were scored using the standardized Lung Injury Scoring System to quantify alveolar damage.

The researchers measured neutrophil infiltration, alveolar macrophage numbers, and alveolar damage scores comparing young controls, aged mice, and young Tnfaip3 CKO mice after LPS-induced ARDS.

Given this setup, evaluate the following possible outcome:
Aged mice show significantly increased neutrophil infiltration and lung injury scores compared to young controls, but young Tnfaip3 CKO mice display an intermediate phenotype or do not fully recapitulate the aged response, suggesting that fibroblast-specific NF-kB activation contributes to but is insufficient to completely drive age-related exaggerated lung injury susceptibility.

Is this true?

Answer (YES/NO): NO